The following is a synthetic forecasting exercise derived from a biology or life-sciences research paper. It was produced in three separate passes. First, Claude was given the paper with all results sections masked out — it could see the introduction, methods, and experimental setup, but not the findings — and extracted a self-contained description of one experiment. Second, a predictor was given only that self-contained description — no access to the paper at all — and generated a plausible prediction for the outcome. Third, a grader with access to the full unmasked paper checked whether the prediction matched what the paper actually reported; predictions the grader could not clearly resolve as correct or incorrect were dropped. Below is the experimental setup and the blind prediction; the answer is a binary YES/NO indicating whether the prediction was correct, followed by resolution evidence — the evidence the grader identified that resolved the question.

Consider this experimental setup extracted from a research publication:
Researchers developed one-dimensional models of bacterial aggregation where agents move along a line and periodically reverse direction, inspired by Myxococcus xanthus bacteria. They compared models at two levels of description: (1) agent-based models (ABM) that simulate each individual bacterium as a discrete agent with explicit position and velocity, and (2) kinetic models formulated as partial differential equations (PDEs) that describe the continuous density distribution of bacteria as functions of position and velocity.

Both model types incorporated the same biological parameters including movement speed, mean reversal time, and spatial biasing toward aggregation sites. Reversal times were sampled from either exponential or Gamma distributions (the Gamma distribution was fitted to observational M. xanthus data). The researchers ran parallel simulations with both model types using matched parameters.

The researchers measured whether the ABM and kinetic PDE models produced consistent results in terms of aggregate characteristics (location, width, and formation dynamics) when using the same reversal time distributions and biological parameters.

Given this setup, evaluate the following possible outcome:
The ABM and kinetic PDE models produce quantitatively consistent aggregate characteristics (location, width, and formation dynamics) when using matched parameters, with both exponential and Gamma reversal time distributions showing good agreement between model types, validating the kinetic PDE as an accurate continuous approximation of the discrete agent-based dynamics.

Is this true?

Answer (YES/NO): YES